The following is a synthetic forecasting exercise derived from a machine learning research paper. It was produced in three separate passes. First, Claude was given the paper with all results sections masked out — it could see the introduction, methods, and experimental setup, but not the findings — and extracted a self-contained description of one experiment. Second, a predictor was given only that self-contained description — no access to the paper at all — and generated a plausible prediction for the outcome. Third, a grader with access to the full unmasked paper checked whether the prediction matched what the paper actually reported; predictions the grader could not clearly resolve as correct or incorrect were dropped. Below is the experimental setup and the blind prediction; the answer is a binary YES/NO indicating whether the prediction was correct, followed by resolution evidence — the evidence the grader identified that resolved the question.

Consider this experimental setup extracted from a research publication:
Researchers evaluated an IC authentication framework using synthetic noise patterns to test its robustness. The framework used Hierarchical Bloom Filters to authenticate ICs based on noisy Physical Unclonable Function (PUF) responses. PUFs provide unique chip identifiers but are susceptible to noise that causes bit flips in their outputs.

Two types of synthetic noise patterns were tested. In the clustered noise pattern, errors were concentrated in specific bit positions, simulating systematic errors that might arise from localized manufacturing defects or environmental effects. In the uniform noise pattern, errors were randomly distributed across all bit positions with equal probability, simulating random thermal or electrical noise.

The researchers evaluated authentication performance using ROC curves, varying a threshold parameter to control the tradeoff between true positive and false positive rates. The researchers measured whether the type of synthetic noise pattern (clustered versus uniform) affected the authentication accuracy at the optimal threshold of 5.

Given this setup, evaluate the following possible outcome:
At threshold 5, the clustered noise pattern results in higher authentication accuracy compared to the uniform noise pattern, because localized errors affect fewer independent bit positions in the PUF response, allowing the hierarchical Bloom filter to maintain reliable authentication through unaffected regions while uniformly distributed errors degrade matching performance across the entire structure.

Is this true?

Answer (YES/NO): NO